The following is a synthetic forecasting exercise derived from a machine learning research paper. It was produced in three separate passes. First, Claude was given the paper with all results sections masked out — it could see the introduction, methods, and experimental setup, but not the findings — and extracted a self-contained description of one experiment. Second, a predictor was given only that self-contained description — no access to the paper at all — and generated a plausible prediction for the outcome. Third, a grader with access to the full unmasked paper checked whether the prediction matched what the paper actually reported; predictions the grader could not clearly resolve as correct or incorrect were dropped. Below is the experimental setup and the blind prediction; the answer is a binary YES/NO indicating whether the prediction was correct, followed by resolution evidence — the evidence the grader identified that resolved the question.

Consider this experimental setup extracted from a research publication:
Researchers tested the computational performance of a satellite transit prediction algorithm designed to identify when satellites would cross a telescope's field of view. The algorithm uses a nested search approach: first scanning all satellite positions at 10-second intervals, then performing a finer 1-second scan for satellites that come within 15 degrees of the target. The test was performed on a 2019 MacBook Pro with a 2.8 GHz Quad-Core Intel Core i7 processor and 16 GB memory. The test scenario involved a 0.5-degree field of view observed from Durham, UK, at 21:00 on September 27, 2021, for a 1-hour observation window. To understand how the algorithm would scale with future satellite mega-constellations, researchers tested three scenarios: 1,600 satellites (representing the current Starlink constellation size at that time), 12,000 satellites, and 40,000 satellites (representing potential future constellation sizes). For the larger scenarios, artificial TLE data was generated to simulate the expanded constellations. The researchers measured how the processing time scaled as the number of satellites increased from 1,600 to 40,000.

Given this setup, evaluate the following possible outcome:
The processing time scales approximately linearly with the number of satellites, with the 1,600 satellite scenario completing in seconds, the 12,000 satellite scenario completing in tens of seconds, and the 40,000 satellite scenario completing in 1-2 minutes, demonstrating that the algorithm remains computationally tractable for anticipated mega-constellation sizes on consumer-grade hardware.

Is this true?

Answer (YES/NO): NO